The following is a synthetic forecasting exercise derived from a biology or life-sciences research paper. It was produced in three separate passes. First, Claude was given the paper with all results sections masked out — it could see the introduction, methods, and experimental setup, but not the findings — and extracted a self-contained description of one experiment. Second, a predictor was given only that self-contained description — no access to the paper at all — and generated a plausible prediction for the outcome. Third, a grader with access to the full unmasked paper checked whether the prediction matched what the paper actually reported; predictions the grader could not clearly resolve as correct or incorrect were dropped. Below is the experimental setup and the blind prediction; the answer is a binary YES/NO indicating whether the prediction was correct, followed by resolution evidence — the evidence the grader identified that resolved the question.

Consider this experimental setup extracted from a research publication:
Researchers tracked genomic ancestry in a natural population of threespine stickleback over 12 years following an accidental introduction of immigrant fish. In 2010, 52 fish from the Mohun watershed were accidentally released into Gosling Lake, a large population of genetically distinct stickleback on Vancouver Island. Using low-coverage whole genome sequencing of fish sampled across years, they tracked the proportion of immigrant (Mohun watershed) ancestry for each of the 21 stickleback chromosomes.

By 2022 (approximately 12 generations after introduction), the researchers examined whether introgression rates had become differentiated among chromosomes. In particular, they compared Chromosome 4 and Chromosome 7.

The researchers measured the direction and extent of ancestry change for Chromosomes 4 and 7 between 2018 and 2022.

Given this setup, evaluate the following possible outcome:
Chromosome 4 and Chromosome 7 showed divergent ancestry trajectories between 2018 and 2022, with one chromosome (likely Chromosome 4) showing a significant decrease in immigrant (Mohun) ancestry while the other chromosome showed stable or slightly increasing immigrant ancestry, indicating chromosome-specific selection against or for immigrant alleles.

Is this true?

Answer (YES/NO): NO